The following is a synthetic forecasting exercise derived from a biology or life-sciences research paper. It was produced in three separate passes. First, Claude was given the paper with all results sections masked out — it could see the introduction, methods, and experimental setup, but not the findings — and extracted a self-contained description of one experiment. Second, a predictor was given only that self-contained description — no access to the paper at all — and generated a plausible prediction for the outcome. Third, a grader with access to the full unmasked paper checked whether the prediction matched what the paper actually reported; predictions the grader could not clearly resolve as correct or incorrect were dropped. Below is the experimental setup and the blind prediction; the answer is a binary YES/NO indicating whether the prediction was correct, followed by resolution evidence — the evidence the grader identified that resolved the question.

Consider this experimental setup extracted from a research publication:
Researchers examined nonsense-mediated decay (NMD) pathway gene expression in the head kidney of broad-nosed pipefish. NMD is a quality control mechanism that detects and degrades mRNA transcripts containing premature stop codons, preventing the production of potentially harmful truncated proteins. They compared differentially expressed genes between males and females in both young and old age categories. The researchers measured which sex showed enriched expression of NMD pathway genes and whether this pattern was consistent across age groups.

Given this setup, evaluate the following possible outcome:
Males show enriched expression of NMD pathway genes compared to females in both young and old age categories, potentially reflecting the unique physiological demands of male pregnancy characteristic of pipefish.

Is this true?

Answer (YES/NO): YES